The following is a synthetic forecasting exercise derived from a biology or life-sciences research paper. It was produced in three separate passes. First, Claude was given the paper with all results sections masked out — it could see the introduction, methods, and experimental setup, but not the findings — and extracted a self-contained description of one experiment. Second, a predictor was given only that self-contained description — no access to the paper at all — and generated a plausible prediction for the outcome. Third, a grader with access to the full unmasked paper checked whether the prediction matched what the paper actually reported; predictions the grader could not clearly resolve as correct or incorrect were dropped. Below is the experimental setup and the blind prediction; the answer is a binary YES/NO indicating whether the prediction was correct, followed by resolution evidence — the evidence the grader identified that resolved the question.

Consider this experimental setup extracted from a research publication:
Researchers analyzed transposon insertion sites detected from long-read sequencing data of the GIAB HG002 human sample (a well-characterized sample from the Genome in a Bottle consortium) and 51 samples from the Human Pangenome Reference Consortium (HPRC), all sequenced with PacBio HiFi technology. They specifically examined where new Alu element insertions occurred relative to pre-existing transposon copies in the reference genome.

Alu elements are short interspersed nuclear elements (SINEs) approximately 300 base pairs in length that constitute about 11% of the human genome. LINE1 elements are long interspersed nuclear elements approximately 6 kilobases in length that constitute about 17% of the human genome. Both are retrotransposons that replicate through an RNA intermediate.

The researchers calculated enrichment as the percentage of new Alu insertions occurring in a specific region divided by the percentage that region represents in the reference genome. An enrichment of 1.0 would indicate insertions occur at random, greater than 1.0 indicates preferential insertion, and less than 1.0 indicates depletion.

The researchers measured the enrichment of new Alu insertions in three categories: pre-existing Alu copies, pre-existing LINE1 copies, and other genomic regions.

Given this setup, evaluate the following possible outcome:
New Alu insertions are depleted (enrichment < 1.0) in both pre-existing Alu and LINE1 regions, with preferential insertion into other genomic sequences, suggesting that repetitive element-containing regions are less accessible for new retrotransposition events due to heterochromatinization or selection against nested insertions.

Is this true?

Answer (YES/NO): NO